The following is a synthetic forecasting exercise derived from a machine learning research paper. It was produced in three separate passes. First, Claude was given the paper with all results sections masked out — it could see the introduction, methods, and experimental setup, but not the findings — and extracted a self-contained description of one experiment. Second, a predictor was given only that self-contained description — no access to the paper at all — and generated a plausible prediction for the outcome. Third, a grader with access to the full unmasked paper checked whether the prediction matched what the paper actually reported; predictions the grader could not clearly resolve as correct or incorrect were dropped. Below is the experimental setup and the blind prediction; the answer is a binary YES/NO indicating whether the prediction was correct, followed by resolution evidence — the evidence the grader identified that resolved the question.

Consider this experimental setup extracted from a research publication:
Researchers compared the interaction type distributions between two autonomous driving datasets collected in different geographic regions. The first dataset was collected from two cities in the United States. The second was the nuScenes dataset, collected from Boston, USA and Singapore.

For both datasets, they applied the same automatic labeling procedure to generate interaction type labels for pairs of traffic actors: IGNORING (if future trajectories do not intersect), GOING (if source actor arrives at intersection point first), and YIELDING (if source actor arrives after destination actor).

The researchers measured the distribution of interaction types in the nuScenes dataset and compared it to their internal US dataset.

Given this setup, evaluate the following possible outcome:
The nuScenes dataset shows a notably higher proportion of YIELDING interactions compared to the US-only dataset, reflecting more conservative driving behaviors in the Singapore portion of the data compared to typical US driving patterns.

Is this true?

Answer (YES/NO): NO